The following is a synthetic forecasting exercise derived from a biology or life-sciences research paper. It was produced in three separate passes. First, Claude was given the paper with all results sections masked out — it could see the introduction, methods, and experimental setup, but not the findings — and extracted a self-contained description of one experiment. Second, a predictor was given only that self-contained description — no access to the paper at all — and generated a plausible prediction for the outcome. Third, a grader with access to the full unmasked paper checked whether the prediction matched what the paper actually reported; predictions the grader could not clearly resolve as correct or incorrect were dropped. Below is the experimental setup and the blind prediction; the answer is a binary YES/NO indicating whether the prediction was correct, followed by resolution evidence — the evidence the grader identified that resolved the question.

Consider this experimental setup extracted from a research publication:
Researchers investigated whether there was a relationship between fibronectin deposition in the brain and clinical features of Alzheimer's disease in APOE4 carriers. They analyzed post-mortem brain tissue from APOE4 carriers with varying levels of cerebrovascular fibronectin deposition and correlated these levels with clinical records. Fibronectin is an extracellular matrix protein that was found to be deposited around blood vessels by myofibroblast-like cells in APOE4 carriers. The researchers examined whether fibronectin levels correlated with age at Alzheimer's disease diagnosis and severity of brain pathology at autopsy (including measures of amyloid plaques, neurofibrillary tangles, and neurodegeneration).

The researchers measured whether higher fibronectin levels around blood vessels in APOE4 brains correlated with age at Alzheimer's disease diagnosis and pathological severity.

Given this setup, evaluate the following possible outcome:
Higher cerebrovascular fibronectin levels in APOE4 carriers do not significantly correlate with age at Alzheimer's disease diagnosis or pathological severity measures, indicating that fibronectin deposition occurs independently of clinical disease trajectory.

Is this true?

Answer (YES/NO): NO